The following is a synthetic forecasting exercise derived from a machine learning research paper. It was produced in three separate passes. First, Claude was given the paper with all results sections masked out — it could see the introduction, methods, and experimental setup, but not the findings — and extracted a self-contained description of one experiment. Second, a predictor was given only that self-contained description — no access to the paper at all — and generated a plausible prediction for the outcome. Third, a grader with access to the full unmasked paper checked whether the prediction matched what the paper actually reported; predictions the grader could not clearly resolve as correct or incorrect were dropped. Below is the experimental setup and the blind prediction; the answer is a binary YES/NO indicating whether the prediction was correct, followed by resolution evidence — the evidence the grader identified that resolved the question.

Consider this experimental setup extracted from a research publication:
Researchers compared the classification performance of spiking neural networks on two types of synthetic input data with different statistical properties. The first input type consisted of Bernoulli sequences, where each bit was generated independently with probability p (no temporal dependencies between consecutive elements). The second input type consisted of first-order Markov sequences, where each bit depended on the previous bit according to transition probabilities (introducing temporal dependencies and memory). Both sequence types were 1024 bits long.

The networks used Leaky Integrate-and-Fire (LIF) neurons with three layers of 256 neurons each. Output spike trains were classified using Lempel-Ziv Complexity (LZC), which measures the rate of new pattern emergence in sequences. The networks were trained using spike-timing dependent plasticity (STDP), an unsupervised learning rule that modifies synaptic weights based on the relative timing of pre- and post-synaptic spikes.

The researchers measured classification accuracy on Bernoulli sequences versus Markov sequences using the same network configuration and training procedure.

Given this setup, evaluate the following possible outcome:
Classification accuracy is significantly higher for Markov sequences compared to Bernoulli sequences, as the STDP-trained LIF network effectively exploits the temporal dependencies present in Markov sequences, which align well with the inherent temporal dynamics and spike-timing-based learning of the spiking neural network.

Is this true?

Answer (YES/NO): NO